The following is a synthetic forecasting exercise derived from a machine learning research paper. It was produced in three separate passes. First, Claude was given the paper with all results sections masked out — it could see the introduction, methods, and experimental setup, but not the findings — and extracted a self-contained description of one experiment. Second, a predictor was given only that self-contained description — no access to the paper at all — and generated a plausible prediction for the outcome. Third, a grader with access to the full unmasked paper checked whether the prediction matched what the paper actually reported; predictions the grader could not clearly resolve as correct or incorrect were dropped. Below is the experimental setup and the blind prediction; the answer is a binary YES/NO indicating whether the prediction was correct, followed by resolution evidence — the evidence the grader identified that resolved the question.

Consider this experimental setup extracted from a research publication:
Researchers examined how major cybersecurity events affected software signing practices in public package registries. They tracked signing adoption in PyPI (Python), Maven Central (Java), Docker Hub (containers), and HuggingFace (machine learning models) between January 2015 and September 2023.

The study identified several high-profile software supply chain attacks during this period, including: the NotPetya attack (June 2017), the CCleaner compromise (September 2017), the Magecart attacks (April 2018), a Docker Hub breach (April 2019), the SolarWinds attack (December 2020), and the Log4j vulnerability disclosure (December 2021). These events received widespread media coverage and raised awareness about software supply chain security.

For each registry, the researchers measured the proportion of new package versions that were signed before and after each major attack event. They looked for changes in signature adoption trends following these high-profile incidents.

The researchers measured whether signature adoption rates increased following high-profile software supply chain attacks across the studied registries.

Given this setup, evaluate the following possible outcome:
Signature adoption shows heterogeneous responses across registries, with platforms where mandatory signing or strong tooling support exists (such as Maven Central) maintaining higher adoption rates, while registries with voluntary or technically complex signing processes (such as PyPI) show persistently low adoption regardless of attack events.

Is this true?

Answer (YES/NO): NO